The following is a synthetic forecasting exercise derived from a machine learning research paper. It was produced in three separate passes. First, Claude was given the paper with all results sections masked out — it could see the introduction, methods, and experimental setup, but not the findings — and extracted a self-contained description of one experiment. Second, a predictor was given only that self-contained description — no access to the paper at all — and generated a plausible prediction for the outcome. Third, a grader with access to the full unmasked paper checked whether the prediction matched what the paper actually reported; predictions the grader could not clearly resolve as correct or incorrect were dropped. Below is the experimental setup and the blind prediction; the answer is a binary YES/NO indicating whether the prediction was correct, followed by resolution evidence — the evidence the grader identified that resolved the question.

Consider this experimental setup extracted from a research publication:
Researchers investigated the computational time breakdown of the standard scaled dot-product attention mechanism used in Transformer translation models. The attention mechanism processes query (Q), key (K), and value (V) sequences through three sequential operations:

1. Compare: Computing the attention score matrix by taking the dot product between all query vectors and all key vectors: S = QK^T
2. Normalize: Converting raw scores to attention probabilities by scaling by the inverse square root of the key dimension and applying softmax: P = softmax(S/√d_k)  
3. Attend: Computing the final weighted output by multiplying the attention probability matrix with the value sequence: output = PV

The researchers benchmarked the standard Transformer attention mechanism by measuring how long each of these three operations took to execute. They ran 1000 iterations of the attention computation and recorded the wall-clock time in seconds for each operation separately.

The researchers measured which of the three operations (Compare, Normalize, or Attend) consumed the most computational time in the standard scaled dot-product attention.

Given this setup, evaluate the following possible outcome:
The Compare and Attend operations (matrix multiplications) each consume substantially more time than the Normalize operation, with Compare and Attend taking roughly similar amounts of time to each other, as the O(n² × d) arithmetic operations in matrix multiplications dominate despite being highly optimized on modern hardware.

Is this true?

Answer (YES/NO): YES